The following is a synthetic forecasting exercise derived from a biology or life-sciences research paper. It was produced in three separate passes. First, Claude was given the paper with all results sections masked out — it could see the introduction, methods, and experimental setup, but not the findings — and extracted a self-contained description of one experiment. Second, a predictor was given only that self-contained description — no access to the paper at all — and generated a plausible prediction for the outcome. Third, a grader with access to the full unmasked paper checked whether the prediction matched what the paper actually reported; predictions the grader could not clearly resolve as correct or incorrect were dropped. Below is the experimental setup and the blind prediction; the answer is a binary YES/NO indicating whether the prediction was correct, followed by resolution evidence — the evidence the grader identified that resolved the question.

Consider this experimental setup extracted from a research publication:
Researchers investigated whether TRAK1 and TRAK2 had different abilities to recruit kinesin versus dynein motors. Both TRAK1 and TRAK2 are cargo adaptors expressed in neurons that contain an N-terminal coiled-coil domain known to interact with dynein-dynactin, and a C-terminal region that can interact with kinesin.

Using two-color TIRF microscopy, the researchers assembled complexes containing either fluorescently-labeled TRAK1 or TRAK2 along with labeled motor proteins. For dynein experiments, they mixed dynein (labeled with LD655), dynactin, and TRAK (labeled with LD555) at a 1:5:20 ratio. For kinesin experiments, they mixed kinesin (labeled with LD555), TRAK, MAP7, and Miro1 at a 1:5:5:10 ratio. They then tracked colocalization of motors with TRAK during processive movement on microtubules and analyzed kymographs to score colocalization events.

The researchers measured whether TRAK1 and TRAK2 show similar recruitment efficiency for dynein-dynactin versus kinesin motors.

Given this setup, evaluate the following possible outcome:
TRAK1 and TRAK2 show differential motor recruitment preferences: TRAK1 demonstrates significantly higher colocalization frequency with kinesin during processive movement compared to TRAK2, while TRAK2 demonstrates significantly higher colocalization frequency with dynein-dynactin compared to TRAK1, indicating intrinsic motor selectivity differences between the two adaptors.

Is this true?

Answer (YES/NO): NO